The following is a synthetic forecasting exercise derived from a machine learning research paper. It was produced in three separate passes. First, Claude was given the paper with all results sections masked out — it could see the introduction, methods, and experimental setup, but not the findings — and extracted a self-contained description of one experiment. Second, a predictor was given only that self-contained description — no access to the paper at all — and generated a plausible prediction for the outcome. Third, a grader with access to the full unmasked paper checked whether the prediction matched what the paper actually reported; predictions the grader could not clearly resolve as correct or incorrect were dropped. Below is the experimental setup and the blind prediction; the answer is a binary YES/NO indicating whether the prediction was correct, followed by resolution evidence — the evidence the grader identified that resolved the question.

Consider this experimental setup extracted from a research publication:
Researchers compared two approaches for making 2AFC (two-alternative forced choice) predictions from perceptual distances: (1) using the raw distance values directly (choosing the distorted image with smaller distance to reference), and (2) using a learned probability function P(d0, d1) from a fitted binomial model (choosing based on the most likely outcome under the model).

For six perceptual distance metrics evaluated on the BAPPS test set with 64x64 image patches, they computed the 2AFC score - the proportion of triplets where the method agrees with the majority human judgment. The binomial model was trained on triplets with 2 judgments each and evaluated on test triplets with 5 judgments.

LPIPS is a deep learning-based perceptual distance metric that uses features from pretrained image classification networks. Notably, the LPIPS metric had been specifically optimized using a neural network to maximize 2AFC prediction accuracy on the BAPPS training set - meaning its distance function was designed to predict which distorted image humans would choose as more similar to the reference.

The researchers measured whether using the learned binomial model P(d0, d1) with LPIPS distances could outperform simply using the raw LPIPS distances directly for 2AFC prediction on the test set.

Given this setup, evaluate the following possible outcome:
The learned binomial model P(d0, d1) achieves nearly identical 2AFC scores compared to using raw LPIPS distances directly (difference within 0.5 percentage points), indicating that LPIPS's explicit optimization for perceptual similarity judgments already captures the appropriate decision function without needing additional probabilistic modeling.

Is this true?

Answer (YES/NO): YES